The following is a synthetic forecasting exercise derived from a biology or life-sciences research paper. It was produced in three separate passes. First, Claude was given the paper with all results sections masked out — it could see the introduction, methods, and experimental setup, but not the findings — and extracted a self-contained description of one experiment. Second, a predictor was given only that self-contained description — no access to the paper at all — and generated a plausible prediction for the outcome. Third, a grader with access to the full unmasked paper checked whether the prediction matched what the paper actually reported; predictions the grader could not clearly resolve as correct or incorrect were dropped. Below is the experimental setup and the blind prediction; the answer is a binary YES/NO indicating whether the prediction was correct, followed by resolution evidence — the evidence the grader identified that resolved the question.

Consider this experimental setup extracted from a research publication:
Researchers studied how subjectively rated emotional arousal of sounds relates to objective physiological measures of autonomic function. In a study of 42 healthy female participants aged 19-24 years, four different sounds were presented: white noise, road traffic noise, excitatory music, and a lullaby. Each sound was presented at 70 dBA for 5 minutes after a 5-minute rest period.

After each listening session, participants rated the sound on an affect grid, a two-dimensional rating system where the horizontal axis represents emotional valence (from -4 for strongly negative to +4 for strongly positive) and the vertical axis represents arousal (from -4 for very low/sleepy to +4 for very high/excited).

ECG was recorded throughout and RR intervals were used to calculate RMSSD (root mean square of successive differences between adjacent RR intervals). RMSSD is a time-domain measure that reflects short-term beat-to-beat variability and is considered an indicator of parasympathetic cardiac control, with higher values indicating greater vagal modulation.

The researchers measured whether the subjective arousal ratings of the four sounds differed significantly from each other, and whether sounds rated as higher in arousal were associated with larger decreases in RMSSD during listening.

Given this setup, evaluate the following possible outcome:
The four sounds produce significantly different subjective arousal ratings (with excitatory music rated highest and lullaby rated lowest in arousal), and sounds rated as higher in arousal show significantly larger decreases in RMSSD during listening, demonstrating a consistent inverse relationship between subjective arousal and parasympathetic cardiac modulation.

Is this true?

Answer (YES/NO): NO